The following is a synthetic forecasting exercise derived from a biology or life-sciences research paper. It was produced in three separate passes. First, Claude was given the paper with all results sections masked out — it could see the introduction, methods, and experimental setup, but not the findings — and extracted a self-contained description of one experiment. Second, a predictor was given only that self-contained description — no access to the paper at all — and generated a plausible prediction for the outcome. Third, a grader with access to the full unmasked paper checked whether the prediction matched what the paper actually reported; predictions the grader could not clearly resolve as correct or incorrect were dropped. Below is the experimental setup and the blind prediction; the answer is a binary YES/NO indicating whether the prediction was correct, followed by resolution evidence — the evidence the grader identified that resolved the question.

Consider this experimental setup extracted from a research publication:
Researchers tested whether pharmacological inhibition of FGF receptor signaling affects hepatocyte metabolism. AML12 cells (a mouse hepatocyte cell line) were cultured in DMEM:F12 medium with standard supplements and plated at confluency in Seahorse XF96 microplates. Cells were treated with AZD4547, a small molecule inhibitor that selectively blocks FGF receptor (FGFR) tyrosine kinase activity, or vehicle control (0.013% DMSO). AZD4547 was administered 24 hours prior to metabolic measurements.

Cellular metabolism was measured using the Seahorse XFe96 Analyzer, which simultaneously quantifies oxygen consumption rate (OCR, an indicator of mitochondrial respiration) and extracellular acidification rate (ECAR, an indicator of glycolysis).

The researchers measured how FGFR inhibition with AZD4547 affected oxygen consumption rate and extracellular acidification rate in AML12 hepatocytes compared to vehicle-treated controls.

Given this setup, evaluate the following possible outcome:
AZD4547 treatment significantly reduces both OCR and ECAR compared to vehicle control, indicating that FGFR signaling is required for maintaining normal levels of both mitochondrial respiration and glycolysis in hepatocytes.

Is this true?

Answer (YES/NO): YES